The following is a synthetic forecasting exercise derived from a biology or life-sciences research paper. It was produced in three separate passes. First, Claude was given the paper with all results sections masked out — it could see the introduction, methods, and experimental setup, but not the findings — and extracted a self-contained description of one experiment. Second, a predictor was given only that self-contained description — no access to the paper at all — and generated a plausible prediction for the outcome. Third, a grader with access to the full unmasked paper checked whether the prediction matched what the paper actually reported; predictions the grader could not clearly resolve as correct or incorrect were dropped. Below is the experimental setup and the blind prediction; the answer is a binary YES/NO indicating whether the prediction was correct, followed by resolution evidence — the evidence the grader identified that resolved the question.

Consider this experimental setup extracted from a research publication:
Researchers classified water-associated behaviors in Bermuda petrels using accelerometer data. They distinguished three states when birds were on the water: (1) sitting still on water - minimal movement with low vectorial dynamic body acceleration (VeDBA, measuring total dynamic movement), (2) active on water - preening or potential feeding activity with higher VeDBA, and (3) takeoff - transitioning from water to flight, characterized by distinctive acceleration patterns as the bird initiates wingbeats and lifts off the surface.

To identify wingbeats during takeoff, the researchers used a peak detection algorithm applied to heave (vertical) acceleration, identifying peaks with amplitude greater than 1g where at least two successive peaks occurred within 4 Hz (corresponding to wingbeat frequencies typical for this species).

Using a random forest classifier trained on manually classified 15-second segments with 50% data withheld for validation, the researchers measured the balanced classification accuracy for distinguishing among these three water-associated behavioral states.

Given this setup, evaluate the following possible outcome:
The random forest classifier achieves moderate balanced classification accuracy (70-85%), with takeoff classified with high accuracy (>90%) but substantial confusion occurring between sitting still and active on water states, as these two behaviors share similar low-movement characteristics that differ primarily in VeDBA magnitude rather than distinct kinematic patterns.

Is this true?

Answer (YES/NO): NO